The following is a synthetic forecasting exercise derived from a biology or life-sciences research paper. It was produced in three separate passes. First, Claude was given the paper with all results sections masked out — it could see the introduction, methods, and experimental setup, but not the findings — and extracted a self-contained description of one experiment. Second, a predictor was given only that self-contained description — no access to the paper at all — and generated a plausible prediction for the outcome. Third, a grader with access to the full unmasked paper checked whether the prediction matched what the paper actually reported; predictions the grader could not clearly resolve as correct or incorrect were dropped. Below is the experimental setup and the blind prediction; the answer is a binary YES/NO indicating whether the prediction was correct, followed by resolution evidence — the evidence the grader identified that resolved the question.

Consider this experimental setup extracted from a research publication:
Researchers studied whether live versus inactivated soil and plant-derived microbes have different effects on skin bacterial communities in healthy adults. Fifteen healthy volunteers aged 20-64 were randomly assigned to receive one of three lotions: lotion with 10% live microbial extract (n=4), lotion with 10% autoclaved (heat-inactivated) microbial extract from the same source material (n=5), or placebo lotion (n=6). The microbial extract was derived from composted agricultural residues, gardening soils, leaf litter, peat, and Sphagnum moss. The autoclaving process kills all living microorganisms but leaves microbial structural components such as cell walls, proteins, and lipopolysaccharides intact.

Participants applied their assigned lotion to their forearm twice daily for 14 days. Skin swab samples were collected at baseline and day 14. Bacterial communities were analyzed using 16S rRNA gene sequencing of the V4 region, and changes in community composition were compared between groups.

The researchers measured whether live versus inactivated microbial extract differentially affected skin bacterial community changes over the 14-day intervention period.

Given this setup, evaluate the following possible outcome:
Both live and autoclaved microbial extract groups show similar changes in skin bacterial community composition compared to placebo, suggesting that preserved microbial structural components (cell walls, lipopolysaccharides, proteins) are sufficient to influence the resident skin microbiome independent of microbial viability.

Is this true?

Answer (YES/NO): NO